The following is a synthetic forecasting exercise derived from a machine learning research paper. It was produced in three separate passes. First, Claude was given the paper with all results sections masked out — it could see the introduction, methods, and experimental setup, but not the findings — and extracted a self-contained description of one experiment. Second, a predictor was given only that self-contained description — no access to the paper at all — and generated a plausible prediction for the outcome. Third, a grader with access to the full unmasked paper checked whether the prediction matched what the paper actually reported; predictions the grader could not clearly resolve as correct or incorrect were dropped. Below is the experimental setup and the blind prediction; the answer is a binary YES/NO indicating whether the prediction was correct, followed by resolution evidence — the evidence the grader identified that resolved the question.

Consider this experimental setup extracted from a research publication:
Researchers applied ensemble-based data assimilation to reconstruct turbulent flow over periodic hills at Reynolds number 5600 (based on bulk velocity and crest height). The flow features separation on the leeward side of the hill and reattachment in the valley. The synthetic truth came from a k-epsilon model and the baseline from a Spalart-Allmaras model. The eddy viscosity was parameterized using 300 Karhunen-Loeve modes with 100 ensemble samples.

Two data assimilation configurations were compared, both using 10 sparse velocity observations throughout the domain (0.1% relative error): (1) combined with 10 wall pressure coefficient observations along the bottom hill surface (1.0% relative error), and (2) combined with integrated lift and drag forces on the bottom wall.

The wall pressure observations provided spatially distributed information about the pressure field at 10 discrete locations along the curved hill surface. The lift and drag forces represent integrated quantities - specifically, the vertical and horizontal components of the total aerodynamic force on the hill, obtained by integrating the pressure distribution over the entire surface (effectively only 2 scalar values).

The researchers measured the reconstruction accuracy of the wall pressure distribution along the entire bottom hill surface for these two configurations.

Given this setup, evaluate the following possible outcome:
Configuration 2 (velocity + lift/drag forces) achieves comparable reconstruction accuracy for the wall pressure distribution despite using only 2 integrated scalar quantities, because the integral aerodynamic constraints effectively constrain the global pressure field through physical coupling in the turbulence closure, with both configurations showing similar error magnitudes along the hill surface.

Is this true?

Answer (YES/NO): YES